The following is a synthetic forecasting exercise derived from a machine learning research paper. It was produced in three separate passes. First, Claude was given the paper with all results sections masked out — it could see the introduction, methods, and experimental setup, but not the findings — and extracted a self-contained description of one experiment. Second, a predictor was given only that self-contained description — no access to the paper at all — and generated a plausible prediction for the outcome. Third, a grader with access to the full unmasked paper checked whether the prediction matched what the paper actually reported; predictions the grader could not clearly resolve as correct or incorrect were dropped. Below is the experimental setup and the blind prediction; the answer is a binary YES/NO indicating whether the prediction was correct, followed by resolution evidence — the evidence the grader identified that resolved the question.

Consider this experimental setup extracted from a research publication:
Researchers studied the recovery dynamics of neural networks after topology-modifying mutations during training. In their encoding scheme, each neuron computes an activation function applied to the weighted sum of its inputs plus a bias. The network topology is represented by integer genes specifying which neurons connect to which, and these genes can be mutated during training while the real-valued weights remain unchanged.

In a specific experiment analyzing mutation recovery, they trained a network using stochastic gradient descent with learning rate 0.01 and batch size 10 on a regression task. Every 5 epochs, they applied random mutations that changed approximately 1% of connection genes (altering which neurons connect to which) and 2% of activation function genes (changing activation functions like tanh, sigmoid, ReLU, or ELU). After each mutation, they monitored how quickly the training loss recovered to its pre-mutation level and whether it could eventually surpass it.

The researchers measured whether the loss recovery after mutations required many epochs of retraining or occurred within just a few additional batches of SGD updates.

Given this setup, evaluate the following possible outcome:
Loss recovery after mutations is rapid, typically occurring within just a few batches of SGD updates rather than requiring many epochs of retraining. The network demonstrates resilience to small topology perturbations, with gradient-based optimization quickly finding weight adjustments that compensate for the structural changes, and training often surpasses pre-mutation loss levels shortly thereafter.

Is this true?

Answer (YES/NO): YES